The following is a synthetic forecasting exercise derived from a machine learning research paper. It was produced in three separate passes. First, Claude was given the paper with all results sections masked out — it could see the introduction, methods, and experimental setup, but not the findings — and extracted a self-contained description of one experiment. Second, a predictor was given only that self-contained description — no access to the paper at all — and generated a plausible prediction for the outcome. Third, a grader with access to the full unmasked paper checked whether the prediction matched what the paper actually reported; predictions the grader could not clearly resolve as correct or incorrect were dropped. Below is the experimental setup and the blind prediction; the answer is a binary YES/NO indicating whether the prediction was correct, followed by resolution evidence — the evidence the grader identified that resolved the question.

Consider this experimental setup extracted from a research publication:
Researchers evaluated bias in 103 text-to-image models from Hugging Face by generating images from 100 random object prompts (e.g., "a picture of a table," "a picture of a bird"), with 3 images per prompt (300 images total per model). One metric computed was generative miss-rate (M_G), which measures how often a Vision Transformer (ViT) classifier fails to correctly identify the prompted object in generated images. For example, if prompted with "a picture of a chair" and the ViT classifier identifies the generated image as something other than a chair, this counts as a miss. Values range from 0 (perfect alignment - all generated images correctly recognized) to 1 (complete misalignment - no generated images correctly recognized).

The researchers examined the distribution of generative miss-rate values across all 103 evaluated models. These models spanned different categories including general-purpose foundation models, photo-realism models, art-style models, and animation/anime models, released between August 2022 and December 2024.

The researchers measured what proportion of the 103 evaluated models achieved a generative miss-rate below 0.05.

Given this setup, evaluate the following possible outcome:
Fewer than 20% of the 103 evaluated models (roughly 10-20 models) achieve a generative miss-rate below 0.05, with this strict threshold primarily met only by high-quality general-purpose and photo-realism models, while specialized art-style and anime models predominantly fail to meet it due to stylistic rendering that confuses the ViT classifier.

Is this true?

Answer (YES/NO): NO